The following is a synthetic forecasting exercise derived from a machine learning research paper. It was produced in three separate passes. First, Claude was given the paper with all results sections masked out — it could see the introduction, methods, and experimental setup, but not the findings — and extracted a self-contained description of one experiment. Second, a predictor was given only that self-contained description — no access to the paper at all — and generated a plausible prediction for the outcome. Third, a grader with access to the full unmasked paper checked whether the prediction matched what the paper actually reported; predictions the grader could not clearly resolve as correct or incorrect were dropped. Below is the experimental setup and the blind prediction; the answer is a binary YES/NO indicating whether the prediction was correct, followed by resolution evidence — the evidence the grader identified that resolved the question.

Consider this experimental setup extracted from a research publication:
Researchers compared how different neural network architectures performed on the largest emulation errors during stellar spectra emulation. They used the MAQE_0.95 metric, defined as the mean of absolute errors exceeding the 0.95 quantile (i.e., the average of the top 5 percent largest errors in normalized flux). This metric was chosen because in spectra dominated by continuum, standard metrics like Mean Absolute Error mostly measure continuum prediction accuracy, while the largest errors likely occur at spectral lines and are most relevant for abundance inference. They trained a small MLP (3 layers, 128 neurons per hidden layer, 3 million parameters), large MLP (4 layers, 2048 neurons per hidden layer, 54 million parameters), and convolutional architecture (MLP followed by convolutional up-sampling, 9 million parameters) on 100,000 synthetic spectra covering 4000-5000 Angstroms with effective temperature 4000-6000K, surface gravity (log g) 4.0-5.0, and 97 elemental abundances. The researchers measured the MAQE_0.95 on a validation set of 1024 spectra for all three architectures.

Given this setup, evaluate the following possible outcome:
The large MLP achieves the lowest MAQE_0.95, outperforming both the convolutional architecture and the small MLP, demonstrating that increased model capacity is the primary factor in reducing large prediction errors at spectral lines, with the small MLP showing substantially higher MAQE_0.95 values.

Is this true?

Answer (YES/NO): NO